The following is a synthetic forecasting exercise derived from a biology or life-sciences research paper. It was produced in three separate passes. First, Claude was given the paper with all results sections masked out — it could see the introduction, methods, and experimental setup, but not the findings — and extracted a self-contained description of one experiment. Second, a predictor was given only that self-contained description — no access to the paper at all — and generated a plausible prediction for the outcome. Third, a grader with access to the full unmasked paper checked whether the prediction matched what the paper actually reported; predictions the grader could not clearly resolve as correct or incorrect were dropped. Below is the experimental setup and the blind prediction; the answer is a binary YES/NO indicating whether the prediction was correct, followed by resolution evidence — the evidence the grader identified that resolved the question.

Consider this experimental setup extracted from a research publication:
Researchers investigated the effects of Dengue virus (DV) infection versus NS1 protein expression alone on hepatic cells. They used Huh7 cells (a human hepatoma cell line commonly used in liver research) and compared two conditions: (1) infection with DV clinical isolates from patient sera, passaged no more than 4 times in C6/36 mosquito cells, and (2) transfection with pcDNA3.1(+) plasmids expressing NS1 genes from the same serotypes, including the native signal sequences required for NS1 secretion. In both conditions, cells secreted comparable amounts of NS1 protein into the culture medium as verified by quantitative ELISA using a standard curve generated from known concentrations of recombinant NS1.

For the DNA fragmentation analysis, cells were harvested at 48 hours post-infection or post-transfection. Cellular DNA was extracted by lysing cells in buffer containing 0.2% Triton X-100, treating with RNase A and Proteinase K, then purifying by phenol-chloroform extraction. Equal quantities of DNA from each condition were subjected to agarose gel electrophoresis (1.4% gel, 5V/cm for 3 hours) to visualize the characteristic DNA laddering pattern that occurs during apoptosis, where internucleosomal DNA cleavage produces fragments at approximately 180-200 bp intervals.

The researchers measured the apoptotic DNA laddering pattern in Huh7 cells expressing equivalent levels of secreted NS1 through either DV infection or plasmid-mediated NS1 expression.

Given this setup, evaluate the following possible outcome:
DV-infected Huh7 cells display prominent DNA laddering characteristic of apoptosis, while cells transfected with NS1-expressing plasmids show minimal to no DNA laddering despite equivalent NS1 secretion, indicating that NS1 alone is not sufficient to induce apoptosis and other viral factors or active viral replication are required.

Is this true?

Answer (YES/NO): NO